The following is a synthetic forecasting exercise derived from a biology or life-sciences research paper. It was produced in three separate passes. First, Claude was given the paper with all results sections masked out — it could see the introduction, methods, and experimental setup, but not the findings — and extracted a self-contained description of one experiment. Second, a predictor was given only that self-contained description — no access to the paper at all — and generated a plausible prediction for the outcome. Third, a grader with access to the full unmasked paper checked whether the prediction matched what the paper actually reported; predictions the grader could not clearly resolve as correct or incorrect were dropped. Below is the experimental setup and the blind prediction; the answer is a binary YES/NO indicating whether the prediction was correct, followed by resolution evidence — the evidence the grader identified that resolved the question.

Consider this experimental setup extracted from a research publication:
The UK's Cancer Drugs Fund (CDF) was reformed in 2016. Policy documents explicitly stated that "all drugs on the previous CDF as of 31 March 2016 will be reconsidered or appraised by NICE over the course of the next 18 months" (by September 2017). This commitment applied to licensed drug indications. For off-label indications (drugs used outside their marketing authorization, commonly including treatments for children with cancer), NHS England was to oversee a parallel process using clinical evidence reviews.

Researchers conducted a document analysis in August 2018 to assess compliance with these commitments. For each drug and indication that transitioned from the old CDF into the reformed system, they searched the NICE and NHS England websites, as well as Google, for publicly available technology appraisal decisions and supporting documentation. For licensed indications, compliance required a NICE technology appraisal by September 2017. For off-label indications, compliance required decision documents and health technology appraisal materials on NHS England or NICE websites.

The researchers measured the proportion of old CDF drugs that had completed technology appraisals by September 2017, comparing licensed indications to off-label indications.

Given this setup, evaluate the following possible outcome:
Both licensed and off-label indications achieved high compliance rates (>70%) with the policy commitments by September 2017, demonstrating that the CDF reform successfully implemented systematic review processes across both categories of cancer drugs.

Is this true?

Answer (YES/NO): NO